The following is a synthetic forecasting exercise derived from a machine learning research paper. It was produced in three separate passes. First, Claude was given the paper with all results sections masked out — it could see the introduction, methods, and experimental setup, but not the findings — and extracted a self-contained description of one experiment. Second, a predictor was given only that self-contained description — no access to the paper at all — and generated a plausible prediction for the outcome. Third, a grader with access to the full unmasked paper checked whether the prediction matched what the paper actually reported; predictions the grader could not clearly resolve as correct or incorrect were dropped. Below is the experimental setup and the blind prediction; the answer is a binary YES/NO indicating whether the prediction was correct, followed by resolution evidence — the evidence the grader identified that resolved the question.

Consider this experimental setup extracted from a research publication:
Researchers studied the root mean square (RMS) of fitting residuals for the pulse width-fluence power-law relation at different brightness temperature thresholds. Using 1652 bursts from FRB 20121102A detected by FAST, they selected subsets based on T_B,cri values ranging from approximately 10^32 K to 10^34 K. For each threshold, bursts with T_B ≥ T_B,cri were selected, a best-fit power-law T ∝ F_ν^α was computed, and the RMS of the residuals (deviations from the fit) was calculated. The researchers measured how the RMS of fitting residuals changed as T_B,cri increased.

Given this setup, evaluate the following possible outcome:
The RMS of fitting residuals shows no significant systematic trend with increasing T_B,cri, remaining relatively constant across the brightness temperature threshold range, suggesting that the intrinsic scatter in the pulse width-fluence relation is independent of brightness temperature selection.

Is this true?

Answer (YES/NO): NO